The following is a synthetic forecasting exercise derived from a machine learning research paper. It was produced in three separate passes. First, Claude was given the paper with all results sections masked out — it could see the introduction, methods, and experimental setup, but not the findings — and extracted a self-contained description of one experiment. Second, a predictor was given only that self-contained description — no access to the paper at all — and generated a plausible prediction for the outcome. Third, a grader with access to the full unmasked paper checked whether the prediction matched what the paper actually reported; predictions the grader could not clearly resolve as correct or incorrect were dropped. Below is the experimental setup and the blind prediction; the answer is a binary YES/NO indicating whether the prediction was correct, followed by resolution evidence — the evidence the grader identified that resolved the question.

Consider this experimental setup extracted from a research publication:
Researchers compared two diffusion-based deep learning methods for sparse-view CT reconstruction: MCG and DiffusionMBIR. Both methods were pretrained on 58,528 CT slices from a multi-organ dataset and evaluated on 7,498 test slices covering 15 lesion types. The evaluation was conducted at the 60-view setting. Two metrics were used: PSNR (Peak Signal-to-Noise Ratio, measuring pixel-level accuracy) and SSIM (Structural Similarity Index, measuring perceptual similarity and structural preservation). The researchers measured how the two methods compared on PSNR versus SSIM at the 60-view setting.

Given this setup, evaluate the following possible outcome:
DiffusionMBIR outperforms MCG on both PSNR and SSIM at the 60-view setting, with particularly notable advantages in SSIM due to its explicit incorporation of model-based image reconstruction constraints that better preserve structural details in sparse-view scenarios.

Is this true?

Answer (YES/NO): NO